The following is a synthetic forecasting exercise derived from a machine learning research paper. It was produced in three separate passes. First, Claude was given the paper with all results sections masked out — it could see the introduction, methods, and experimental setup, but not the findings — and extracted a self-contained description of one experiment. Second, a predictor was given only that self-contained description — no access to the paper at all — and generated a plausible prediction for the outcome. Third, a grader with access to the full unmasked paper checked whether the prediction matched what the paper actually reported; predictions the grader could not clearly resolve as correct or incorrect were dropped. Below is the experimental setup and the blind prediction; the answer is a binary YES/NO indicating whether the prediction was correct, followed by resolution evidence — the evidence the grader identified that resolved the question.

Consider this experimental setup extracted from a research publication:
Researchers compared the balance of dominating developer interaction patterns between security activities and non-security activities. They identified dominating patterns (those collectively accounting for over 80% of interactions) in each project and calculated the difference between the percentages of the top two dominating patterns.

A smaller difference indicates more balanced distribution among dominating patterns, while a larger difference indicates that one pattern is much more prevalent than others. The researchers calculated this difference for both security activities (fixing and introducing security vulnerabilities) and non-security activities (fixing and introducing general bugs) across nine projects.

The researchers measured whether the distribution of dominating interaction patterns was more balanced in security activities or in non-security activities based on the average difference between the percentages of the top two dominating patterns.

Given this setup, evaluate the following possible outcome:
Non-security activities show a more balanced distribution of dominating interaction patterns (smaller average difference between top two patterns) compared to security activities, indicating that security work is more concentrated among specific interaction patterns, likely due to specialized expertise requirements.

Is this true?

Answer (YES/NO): YES